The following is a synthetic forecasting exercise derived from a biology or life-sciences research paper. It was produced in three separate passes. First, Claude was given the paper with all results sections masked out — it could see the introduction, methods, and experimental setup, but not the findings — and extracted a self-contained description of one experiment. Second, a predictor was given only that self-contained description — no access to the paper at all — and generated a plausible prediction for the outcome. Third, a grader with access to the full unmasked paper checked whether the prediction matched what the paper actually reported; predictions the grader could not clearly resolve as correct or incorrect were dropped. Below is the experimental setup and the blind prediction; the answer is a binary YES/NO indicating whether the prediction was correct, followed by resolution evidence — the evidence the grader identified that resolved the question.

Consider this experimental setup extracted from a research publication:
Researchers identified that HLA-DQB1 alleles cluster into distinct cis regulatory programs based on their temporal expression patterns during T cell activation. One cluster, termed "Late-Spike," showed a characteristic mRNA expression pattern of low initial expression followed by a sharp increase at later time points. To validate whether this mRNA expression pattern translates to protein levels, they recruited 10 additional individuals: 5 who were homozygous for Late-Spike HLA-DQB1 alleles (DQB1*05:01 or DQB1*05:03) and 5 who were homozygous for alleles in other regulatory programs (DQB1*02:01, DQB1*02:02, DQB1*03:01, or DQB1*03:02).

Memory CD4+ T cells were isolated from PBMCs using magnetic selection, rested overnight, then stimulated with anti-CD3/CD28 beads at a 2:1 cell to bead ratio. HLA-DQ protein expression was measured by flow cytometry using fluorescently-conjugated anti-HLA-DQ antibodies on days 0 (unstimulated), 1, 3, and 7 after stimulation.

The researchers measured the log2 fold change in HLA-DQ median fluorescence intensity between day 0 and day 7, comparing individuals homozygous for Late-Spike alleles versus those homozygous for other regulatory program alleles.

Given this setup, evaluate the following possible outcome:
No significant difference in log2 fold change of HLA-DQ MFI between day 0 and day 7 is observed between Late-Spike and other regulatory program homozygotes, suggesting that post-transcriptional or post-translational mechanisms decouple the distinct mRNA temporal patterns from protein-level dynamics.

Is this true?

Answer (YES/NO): NO